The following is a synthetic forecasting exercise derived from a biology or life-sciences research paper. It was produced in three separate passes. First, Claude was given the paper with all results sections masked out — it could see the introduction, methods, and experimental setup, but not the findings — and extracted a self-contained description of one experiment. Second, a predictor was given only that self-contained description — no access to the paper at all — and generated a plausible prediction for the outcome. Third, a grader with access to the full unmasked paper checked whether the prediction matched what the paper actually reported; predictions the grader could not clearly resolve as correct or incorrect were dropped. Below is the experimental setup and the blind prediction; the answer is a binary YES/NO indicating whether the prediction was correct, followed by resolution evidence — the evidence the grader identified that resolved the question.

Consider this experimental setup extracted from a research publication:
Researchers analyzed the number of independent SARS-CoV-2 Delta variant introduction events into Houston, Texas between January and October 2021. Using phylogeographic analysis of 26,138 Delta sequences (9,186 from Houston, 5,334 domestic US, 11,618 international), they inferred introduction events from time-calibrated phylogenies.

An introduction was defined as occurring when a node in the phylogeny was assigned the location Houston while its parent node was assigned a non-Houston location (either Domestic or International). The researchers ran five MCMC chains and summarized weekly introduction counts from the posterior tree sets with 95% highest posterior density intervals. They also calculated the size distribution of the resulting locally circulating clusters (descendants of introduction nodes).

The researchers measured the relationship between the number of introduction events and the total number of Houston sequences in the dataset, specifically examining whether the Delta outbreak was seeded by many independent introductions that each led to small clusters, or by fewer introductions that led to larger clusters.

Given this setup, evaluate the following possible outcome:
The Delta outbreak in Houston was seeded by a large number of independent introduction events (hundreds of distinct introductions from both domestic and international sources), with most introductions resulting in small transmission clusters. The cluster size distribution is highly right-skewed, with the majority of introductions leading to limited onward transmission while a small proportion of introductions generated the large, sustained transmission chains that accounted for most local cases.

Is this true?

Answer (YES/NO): YES